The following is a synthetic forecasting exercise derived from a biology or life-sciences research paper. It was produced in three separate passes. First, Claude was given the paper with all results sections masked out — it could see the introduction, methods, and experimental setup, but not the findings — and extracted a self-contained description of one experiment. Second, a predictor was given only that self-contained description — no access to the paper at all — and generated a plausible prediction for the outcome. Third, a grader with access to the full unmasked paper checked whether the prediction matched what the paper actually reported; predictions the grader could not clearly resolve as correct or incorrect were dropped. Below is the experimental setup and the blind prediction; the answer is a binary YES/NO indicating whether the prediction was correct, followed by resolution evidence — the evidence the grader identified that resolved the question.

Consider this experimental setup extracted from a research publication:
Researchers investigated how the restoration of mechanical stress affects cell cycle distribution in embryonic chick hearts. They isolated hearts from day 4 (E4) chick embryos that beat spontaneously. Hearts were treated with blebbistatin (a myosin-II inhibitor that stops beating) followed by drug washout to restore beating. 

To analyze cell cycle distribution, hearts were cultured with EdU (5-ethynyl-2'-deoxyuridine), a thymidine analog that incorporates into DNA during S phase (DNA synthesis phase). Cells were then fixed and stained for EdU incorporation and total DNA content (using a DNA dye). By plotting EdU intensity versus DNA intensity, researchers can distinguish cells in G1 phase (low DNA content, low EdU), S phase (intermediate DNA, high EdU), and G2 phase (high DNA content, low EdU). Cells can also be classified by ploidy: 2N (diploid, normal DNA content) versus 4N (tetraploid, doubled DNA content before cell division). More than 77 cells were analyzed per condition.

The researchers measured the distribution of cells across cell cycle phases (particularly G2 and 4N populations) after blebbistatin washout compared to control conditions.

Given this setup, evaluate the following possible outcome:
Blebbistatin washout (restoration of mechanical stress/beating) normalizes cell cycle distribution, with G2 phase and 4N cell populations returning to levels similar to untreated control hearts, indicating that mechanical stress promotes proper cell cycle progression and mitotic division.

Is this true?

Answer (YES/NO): NO